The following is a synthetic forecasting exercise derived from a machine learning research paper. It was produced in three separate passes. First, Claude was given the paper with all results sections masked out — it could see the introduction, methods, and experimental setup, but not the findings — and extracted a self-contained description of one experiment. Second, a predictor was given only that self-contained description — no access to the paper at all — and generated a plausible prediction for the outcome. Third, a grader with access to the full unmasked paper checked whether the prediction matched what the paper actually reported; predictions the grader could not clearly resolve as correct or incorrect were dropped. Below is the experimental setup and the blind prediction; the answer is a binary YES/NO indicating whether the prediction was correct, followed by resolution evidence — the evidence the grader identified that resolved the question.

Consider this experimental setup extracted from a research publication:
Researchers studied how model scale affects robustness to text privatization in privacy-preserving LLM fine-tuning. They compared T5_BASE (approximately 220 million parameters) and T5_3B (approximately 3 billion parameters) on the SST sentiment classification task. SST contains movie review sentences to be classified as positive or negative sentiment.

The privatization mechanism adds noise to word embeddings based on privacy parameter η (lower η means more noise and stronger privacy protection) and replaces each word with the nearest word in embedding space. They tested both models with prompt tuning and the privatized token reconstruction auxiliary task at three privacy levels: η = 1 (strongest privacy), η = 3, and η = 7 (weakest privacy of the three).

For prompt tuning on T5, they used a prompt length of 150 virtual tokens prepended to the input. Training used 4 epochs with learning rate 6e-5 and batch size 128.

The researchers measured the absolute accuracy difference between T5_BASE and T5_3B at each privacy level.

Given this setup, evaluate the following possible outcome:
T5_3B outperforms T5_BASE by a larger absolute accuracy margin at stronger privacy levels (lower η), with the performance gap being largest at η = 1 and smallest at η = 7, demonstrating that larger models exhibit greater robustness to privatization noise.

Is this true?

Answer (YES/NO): YES